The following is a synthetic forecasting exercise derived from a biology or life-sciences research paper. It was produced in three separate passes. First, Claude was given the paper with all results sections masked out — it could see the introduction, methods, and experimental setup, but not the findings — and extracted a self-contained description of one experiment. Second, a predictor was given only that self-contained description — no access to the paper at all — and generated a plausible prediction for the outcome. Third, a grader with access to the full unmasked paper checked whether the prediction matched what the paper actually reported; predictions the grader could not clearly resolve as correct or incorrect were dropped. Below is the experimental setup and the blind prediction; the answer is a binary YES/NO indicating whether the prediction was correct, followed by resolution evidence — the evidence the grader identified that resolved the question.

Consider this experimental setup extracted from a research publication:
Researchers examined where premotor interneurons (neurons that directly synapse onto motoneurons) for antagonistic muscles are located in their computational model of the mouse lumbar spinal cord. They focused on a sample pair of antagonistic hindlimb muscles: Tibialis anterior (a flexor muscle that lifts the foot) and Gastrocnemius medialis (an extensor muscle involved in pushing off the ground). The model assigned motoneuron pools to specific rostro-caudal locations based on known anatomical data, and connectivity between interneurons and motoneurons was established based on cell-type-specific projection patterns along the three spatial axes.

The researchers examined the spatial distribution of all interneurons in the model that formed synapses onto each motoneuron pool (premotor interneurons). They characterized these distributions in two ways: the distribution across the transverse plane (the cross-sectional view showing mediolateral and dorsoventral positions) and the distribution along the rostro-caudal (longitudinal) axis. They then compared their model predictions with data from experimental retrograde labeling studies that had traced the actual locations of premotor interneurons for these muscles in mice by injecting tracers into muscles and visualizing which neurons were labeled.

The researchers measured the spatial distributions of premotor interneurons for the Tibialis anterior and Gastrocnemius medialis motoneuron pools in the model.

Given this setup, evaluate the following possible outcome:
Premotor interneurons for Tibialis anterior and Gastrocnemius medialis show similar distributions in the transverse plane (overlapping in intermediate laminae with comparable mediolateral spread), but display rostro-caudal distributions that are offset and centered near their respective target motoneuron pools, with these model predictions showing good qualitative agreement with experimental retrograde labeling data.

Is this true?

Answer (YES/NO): YES